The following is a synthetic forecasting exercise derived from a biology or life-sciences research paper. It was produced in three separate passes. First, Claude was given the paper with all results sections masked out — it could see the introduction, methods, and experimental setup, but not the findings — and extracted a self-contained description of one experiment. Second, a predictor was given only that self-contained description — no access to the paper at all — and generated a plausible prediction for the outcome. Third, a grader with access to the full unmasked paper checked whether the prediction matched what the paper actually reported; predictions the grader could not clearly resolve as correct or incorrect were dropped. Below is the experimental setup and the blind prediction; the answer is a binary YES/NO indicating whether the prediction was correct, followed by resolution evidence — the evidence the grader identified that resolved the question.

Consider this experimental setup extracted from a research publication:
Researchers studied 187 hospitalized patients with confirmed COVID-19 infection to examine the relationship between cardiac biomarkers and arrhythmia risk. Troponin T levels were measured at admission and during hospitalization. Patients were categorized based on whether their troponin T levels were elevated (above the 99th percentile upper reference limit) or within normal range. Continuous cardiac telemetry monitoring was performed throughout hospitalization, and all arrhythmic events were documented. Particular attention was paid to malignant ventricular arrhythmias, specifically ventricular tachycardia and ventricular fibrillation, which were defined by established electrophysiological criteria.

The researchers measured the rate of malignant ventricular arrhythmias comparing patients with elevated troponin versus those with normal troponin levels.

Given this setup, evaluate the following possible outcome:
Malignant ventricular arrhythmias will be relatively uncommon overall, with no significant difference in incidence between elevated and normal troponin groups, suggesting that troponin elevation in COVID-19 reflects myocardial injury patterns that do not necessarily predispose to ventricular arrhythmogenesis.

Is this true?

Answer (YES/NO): NO